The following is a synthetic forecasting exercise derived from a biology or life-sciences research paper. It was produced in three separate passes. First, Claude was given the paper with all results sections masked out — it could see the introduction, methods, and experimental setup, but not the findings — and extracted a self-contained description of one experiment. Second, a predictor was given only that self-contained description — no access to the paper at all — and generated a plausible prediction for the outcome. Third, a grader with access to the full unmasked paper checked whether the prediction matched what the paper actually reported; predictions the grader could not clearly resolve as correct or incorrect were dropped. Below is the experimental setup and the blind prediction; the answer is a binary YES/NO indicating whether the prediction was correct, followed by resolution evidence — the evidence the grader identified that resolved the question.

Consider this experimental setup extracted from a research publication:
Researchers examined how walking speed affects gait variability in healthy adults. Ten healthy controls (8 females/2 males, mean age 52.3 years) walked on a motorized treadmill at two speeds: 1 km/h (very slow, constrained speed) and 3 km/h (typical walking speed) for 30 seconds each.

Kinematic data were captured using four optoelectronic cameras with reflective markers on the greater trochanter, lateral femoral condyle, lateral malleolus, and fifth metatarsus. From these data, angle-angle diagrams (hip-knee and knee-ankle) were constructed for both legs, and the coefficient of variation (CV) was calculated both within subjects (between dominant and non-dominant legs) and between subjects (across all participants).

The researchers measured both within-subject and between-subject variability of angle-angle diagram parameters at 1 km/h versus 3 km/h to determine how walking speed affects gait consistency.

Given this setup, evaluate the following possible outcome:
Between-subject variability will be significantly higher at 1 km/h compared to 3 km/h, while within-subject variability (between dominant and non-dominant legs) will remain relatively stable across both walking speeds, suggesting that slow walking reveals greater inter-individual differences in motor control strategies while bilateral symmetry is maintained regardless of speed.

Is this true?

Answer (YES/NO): NO